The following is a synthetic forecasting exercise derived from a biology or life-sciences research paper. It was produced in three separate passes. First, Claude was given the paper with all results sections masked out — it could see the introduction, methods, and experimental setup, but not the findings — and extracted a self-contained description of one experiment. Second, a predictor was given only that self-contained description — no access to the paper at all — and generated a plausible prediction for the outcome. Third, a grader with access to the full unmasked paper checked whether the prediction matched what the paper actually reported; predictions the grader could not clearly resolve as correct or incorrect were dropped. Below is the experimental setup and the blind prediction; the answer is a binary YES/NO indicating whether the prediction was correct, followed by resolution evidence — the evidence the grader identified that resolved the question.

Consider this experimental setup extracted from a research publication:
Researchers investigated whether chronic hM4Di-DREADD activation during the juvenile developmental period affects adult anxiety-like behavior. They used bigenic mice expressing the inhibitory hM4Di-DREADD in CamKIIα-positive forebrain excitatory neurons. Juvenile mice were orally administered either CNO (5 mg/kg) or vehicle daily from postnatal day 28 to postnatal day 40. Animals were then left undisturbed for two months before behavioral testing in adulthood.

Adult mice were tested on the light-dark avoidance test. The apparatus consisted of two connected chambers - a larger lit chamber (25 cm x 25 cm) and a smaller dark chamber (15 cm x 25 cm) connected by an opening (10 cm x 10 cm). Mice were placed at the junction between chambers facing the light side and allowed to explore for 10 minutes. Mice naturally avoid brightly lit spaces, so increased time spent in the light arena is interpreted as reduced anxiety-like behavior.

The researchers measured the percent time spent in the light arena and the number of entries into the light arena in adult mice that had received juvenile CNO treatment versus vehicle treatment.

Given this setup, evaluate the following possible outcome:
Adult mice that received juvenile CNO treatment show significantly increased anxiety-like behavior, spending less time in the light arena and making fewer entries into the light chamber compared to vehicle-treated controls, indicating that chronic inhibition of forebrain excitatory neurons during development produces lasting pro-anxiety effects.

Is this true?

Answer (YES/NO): NO